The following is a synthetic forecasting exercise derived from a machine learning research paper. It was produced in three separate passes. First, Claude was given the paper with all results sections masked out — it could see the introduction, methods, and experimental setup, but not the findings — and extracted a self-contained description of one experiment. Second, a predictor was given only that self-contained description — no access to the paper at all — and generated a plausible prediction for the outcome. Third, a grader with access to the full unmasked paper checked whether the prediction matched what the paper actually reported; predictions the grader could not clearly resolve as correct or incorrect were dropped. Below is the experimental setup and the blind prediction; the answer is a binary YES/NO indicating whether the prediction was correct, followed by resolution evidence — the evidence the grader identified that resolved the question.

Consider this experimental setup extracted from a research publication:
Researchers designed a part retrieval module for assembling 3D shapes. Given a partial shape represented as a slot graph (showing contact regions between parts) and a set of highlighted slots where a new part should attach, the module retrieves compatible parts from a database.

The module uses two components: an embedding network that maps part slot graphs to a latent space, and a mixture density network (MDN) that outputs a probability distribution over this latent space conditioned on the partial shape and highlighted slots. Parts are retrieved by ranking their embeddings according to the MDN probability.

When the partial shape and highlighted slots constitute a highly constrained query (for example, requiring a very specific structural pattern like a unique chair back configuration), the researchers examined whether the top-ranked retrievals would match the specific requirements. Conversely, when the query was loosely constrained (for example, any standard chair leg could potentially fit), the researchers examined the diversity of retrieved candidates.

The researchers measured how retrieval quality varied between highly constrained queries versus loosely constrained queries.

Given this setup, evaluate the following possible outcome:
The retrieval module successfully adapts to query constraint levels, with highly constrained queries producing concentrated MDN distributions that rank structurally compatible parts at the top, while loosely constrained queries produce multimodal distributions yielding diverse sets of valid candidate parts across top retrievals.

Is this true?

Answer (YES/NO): YES